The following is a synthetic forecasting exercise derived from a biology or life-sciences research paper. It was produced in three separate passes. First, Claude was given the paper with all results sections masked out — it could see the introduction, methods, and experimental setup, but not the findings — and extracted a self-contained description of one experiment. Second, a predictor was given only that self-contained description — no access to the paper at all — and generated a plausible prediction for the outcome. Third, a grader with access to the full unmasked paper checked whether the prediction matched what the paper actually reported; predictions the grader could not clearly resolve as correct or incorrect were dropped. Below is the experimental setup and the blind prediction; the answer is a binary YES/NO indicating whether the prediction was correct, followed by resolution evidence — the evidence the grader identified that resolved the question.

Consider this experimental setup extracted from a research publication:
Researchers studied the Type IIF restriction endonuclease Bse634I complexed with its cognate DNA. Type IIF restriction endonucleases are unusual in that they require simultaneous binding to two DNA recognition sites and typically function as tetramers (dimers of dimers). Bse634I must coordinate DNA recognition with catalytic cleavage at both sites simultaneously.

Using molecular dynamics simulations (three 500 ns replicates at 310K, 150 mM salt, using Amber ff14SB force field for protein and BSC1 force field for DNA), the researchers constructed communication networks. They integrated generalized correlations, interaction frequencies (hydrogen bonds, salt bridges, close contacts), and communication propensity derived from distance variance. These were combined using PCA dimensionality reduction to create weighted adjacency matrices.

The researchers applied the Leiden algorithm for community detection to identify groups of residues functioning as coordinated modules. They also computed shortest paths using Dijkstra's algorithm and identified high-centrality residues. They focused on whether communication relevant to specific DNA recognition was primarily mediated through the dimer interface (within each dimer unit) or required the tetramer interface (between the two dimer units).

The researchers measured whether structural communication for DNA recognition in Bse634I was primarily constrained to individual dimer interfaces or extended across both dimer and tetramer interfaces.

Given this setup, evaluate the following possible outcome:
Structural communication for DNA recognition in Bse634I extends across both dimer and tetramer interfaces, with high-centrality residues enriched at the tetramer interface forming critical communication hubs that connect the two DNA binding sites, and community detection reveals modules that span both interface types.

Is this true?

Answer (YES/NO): NO